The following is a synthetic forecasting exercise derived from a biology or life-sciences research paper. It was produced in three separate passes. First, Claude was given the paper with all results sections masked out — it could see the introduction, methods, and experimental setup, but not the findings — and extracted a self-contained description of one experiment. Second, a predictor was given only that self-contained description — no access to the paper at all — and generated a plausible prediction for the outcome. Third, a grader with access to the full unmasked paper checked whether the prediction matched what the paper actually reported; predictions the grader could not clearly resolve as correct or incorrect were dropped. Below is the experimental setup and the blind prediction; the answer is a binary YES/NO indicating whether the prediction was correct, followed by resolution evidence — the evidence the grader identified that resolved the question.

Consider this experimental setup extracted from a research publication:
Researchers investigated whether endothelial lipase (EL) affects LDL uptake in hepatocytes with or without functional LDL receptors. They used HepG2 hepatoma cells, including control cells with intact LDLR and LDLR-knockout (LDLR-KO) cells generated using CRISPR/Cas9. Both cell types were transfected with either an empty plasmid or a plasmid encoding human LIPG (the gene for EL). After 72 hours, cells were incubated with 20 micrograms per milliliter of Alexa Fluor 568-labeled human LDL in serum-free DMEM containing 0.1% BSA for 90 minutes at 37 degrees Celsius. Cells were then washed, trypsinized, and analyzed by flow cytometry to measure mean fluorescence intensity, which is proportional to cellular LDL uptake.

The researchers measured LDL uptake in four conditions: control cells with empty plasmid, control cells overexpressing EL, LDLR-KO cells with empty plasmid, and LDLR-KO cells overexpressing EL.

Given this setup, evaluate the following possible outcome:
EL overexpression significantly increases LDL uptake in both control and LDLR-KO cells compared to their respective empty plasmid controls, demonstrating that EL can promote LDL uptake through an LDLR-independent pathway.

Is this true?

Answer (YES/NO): NO